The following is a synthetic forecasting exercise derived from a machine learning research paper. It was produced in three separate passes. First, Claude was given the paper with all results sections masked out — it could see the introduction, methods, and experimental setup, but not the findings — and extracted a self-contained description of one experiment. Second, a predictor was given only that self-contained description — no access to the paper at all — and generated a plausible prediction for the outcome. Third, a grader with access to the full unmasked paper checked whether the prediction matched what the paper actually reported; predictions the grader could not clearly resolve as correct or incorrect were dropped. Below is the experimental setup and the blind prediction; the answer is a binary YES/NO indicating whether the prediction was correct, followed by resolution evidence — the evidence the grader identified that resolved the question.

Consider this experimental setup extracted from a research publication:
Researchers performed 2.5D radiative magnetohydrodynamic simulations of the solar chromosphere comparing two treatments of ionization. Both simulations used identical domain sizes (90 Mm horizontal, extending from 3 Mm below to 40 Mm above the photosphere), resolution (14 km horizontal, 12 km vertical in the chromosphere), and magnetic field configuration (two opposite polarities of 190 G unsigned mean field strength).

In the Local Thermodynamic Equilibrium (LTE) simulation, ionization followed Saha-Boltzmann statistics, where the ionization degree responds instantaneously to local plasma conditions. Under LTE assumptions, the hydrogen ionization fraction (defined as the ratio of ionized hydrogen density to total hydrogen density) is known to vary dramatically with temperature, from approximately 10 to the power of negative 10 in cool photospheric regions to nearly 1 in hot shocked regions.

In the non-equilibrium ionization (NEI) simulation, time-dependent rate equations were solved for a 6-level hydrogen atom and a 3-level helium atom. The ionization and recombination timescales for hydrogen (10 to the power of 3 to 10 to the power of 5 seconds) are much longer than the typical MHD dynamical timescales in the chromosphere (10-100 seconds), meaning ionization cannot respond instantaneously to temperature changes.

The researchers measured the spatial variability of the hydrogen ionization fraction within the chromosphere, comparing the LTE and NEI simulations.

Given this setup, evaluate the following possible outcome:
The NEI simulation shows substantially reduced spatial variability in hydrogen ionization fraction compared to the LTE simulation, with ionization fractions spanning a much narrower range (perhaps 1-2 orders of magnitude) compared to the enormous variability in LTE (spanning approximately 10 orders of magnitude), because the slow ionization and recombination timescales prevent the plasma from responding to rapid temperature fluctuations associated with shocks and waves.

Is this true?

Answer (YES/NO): NO